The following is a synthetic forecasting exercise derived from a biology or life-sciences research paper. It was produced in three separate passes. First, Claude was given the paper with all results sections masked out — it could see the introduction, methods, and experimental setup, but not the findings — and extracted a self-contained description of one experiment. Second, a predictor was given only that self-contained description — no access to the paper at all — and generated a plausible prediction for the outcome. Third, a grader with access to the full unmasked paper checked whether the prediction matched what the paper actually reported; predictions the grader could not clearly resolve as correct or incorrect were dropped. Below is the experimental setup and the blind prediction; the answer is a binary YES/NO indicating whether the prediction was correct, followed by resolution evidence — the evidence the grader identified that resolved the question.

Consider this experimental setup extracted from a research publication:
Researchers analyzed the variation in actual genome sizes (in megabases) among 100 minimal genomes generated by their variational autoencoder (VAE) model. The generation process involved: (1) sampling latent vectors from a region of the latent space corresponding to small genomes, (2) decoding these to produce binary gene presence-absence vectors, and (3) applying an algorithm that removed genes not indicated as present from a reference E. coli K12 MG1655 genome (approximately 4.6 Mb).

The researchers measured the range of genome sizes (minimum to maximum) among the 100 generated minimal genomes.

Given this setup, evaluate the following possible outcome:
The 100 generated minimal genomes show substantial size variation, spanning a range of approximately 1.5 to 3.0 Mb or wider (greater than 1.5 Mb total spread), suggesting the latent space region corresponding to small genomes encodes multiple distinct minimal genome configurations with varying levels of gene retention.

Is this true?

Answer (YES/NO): NO